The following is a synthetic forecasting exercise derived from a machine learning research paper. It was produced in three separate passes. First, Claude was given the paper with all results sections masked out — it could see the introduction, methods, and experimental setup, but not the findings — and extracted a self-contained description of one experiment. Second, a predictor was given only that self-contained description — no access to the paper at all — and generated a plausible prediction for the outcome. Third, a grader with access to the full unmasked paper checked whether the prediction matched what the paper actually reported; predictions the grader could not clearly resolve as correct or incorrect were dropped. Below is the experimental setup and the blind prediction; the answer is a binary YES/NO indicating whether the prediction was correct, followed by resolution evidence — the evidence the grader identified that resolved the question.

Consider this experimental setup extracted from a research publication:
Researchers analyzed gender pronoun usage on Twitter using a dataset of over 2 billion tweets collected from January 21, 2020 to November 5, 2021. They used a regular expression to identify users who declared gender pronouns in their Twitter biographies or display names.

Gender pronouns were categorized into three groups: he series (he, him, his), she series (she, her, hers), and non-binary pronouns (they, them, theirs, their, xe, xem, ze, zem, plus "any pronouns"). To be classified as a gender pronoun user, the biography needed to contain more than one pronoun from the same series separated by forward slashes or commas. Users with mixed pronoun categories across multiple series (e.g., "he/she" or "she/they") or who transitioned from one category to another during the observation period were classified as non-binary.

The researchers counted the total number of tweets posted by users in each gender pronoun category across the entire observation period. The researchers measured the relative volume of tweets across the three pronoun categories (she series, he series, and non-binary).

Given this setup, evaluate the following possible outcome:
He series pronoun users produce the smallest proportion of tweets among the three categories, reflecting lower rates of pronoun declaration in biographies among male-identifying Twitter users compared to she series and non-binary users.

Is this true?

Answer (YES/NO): NO